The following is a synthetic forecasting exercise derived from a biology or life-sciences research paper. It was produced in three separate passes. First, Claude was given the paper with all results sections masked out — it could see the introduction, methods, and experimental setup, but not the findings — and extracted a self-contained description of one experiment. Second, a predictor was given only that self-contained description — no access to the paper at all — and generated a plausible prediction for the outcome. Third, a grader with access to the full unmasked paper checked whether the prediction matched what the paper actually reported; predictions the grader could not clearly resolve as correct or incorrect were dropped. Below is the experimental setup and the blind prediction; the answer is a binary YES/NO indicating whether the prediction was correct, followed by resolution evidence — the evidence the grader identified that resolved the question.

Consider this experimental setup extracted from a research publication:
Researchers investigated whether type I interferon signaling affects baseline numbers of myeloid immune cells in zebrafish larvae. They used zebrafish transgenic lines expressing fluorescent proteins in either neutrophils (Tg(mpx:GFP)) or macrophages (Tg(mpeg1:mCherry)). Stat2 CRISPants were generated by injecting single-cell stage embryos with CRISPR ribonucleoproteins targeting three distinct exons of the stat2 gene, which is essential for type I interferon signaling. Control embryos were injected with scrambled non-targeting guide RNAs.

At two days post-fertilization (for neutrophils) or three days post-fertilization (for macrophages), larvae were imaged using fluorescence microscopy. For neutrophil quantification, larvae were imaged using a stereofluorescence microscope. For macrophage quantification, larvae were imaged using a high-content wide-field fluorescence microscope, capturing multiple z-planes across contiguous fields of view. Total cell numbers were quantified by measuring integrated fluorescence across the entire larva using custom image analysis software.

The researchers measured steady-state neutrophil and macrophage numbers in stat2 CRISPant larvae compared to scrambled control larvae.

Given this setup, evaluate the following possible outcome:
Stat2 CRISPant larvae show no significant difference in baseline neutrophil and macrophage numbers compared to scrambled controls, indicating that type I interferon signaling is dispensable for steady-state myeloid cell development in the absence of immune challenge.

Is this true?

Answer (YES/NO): NO